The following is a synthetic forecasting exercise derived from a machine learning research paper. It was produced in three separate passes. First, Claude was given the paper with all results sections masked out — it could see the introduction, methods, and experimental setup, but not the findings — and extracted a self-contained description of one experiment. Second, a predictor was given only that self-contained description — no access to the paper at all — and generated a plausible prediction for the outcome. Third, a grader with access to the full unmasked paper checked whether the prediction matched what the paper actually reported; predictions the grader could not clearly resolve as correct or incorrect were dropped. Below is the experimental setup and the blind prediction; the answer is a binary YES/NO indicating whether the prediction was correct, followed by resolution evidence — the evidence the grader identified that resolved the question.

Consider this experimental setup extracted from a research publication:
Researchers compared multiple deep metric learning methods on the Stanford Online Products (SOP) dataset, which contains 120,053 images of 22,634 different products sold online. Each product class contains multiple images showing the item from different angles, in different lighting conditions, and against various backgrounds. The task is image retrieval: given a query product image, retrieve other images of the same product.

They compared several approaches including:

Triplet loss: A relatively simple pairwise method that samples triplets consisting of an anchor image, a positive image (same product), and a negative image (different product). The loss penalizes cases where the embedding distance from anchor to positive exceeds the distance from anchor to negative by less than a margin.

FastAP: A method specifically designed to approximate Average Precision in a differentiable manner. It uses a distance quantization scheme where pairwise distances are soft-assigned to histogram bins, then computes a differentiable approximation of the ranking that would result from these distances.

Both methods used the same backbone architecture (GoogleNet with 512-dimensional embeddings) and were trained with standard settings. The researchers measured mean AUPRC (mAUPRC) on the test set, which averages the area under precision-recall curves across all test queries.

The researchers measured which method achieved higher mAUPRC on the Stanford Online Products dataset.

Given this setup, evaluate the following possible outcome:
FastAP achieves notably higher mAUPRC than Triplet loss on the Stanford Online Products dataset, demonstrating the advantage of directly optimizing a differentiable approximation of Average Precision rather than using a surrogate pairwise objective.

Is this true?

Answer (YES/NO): NO